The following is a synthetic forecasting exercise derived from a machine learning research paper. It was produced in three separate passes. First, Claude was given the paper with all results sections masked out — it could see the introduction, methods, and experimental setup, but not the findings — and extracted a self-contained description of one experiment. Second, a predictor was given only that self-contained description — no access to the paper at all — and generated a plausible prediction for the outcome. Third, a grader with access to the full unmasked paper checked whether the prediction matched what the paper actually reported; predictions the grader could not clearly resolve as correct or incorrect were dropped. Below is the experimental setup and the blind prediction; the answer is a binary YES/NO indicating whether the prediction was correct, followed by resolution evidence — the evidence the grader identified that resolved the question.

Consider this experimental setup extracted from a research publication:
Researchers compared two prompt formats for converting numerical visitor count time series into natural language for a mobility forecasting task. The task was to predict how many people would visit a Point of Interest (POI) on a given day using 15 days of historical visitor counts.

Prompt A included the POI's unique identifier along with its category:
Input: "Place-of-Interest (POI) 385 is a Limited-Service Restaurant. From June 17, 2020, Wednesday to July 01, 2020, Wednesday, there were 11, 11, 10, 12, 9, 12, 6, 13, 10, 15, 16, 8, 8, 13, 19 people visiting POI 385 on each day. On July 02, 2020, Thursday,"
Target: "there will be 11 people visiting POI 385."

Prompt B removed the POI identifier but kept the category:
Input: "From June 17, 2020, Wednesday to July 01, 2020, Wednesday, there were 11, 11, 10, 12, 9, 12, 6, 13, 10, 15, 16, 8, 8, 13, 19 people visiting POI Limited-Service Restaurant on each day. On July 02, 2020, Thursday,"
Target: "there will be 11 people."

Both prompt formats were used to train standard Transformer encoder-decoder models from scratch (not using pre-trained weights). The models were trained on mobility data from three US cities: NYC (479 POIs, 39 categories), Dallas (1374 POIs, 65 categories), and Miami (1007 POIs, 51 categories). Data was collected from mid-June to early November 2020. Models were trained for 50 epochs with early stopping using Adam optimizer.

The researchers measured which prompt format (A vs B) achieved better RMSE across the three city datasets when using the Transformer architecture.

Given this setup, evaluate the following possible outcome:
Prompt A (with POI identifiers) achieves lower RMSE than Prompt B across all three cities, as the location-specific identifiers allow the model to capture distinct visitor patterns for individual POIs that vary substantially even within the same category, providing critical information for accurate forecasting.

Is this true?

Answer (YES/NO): NO